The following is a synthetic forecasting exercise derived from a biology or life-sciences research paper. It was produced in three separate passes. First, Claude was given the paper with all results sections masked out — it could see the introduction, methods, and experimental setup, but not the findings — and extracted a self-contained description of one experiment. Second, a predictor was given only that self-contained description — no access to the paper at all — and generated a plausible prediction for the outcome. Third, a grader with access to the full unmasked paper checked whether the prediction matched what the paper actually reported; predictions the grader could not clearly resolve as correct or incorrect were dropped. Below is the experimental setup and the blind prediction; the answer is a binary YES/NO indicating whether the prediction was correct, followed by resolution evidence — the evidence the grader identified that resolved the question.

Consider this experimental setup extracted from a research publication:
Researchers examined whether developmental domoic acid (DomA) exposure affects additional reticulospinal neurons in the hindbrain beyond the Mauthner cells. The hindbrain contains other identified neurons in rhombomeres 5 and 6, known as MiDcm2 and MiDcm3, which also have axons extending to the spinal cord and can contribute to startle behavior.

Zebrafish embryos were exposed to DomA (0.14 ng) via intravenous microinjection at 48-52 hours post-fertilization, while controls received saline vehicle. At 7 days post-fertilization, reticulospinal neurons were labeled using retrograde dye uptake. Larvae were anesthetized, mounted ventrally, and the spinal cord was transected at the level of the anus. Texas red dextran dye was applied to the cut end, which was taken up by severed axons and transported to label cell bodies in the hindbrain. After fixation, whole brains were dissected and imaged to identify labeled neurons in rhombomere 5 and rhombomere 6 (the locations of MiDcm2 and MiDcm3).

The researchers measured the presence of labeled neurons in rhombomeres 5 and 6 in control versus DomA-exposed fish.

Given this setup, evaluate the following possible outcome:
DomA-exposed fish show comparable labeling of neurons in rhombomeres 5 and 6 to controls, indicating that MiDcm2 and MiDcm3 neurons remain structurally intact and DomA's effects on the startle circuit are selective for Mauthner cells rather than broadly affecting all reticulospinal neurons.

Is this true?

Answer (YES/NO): NO